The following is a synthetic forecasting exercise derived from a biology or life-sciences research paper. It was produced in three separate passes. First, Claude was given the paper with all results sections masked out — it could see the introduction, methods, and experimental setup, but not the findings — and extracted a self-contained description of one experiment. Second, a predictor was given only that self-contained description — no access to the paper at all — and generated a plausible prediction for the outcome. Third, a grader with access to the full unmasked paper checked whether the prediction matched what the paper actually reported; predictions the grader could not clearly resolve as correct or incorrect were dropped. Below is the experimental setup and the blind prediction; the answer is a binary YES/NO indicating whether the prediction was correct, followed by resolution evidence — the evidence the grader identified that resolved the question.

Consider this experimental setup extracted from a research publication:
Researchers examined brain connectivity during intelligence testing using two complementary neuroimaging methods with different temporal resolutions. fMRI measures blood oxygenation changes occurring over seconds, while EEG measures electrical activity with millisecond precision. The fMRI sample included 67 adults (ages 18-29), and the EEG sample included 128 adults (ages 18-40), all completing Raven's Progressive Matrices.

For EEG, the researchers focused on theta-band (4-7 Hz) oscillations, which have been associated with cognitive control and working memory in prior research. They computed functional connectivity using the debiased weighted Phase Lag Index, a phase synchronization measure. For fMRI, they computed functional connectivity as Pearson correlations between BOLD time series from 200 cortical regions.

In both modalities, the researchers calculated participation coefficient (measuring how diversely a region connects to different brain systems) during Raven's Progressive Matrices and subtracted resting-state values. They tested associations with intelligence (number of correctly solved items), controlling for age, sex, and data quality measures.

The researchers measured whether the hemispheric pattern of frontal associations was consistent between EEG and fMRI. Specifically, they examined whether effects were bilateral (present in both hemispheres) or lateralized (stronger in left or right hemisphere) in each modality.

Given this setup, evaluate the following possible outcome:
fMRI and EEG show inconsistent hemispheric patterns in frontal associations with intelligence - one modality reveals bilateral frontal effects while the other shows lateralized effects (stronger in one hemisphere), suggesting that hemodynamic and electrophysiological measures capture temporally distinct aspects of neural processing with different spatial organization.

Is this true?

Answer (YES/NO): YES